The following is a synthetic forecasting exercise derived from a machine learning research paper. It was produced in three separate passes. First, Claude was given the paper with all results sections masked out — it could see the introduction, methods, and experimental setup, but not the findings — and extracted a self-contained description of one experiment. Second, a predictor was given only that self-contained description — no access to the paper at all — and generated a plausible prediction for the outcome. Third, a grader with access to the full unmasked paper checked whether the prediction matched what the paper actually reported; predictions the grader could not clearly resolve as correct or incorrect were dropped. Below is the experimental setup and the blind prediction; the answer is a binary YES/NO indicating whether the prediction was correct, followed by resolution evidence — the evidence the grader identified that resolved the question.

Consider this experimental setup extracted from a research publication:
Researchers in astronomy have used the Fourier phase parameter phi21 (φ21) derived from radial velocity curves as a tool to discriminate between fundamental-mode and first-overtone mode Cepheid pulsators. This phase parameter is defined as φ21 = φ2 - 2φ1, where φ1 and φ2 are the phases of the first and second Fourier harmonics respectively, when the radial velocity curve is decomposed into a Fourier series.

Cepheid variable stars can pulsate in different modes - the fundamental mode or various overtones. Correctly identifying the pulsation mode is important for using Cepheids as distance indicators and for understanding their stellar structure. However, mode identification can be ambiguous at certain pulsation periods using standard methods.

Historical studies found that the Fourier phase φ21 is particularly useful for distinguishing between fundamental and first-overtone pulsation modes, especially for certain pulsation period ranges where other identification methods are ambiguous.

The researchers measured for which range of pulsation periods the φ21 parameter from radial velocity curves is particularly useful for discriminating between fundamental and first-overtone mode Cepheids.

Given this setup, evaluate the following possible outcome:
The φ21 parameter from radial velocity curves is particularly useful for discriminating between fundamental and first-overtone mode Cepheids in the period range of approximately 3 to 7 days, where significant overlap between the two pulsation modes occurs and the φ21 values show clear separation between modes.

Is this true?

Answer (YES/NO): NO